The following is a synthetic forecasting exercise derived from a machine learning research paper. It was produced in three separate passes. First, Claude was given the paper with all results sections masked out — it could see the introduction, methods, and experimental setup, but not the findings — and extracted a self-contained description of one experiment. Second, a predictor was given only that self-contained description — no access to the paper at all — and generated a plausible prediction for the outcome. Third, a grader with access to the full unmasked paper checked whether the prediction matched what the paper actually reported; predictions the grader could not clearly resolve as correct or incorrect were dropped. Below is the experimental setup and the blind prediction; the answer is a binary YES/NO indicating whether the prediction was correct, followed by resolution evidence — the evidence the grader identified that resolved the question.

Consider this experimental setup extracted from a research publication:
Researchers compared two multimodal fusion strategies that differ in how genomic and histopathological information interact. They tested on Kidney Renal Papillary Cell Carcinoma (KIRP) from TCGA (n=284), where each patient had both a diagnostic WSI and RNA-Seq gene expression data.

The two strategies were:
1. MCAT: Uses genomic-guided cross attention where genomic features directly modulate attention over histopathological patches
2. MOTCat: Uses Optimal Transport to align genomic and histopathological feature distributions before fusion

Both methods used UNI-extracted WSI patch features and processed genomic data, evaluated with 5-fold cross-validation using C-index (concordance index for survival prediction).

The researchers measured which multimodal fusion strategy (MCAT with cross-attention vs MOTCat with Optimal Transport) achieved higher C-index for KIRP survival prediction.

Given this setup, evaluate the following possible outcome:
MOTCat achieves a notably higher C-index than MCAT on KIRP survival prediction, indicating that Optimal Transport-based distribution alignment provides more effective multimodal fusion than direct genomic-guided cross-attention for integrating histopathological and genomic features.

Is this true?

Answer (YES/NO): NO